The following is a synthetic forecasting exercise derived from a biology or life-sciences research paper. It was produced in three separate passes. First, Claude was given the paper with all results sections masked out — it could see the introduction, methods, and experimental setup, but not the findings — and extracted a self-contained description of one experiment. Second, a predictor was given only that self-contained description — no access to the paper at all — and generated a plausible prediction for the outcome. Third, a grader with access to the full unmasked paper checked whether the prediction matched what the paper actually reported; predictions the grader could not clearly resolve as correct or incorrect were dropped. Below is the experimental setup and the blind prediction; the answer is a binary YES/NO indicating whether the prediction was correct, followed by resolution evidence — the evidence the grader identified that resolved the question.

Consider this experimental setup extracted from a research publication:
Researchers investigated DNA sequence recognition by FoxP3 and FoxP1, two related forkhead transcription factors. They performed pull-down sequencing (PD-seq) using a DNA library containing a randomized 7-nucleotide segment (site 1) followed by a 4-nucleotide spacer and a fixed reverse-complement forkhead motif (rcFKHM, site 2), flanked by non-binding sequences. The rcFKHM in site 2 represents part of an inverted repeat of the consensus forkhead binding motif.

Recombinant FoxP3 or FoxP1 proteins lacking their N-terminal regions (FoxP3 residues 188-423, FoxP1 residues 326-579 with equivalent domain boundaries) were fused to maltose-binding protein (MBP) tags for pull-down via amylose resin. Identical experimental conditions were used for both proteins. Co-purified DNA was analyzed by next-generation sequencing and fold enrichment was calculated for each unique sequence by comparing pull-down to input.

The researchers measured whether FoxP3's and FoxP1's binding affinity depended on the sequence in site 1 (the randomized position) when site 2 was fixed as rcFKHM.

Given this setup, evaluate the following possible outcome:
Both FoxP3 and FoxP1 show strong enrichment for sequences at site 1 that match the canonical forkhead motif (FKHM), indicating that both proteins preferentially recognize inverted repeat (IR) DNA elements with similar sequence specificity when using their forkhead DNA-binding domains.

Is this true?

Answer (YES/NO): NO